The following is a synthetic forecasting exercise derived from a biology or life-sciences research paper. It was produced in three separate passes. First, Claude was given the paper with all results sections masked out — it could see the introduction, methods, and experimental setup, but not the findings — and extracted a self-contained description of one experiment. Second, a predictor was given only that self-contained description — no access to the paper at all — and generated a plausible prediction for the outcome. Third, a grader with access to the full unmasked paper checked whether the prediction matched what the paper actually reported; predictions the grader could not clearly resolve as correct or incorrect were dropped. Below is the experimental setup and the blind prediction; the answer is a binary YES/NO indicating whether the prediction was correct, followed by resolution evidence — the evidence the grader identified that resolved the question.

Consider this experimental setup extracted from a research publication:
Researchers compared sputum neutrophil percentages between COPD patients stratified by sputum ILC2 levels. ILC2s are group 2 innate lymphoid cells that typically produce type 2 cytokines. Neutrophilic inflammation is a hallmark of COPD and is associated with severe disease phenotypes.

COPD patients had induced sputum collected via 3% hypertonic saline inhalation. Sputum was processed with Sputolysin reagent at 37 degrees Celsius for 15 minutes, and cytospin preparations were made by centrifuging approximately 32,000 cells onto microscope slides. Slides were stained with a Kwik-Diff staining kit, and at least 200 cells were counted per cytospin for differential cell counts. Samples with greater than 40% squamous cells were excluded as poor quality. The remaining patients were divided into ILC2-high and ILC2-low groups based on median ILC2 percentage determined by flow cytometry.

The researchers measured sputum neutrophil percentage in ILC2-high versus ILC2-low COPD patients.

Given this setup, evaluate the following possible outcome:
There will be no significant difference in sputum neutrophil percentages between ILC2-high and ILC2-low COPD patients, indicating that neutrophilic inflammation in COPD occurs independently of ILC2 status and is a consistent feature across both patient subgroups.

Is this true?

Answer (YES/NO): NO